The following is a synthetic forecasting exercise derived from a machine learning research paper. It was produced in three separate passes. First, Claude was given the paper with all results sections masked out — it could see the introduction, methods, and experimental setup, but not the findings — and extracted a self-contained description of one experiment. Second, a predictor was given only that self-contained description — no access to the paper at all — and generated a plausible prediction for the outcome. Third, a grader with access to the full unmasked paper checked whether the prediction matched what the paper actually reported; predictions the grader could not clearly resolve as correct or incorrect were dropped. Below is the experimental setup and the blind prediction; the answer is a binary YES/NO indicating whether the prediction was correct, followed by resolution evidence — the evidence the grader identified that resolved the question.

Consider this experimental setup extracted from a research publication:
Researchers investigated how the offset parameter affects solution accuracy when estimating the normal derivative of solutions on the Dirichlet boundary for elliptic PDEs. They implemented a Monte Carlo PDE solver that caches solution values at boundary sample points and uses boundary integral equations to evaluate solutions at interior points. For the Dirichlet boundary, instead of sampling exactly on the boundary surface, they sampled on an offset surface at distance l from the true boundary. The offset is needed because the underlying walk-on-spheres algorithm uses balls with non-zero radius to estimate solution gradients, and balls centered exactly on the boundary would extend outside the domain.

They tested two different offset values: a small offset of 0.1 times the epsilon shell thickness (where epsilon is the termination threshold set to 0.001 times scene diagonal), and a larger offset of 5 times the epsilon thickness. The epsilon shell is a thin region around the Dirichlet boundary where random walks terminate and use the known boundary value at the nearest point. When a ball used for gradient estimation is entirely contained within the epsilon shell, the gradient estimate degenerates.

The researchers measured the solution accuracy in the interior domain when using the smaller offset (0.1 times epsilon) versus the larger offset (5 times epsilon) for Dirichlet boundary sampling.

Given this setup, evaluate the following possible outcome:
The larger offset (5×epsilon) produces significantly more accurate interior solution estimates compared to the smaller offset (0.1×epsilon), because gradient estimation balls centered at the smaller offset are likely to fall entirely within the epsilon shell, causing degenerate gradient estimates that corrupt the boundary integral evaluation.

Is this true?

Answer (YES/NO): YES